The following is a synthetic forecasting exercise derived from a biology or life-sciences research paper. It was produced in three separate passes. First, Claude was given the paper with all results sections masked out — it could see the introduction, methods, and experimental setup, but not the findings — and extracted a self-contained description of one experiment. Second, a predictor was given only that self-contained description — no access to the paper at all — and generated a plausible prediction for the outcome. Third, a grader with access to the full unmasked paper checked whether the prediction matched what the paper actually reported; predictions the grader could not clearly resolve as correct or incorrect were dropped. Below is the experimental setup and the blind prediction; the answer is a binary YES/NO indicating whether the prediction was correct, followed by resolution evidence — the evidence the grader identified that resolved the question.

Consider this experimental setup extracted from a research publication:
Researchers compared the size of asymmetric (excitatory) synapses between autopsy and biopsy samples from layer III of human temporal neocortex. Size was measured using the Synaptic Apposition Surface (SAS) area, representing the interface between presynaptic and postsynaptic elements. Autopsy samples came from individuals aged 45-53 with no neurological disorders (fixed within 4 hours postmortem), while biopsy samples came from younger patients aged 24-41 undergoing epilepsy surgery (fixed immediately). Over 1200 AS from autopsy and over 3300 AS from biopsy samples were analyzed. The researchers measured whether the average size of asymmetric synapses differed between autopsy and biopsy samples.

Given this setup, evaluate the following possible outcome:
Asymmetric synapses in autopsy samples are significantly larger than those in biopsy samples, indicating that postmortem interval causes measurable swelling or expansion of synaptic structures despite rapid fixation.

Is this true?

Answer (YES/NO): NO